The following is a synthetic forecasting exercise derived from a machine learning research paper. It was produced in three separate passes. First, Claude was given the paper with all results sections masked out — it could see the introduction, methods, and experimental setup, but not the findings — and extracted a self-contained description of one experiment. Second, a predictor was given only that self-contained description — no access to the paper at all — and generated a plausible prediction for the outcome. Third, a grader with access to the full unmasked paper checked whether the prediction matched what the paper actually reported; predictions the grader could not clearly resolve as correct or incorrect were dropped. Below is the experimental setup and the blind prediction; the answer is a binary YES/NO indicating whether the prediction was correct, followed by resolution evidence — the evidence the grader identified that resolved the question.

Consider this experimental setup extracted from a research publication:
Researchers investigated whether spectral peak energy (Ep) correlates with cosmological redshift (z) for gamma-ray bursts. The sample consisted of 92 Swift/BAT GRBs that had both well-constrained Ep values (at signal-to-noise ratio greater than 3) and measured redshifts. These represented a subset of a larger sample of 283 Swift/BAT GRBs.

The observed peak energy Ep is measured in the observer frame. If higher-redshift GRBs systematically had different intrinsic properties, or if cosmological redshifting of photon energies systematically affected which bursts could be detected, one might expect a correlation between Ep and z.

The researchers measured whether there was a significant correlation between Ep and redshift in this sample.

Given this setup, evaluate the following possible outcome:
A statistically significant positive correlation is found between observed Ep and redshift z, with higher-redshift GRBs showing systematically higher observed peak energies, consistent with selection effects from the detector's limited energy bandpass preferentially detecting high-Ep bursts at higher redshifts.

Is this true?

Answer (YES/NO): NO